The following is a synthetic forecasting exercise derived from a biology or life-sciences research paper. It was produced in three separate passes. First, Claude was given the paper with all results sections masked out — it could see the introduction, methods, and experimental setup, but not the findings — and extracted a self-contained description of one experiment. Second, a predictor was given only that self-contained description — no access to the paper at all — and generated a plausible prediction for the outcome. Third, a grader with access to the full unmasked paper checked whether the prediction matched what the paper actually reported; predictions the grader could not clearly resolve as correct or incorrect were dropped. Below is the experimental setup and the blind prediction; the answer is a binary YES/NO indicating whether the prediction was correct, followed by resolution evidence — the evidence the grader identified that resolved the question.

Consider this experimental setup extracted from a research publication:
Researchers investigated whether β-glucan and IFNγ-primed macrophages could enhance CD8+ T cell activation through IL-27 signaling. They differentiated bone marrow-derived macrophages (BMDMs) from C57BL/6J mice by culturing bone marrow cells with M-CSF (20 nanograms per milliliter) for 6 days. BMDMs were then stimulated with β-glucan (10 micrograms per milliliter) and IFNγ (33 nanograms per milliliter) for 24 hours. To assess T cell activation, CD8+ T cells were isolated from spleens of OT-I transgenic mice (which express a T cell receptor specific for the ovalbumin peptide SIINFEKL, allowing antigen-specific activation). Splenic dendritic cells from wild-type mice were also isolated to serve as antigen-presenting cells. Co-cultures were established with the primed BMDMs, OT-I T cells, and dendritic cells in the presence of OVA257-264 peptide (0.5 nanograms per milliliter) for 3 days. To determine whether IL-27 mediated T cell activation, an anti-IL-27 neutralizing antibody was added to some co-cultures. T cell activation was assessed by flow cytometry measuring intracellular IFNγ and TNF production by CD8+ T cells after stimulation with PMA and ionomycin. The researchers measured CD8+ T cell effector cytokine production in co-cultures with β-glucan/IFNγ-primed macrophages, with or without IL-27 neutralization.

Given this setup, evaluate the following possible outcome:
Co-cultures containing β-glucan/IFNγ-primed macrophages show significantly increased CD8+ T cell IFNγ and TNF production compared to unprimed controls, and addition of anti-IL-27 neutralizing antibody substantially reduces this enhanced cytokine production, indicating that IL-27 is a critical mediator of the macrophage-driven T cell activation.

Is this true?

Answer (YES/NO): YES